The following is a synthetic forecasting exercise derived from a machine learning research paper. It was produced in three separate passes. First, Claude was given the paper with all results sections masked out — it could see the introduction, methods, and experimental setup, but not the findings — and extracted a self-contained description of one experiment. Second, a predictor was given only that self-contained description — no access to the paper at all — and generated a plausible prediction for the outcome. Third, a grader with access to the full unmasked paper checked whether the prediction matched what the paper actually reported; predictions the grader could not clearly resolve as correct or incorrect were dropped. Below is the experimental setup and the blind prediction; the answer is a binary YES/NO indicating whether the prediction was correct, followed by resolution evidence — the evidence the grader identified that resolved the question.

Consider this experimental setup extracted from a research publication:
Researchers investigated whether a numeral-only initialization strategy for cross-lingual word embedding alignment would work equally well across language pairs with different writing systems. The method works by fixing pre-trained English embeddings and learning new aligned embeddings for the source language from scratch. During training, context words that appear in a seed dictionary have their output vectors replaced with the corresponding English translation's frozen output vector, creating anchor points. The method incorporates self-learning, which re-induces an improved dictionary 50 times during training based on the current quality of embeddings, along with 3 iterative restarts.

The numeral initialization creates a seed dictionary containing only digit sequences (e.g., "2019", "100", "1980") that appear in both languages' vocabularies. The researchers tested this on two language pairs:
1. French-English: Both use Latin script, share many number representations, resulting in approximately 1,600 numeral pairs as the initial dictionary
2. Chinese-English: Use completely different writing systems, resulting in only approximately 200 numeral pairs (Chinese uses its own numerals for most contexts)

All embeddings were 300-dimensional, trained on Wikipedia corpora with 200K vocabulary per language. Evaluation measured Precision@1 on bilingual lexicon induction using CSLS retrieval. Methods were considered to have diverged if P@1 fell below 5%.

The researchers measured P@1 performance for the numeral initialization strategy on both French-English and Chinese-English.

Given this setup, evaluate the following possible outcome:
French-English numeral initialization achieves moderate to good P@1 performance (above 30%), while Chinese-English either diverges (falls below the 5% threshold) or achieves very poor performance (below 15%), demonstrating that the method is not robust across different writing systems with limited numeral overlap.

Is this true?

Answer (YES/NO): YES